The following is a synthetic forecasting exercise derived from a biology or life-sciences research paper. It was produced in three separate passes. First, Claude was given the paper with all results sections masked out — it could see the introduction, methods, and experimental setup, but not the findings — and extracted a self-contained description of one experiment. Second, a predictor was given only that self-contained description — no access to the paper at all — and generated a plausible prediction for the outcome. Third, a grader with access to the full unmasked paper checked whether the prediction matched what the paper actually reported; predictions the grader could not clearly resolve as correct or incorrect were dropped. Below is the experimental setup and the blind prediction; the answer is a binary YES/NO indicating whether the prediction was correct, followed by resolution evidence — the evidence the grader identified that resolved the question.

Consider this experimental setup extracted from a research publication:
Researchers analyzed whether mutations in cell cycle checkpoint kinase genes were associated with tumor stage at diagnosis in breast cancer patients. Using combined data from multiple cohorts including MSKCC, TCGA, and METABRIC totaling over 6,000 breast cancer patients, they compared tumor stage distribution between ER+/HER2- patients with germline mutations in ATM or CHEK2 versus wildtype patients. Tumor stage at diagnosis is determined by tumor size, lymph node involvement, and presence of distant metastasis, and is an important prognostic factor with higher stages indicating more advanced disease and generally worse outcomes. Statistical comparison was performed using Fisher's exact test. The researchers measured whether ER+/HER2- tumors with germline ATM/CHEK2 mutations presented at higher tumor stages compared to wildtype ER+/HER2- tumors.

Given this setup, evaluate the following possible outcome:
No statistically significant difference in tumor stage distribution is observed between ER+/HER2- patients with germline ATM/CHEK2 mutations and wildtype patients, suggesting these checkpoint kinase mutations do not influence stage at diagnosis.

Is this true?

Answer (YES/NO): NO